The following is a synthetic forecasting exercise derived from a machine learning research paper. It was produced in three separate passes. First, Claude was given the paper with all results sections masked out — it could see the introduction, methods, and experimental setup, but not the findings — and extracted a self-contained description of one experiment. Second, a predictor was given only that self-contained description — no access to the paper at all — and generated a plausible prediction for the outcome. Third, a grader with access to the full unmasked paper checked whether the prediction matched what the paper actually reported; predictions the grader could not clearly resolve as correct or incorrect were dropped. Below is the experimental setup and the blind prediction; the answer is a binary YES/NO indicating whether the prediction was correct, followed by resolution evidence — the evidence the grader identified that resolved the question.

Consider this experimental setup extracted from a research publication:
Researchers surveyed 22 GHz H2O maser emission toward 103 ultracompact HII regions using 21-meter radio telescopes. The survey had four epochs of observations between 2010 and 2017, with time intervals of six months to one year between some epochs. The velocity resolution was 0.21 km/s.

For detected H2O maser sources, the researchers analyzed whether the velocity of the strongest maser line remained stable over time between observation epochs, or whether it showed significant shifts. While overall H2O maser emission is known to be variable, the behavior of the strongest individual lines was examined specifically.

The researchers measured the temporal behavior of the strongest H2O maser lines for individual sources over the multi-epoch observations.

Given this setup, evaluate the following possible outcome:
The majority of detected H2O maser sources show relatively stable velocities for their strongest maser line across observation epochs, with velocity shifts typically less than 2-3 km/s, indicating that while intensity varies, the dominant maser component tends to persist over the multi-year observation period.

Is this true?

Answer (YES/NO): YES